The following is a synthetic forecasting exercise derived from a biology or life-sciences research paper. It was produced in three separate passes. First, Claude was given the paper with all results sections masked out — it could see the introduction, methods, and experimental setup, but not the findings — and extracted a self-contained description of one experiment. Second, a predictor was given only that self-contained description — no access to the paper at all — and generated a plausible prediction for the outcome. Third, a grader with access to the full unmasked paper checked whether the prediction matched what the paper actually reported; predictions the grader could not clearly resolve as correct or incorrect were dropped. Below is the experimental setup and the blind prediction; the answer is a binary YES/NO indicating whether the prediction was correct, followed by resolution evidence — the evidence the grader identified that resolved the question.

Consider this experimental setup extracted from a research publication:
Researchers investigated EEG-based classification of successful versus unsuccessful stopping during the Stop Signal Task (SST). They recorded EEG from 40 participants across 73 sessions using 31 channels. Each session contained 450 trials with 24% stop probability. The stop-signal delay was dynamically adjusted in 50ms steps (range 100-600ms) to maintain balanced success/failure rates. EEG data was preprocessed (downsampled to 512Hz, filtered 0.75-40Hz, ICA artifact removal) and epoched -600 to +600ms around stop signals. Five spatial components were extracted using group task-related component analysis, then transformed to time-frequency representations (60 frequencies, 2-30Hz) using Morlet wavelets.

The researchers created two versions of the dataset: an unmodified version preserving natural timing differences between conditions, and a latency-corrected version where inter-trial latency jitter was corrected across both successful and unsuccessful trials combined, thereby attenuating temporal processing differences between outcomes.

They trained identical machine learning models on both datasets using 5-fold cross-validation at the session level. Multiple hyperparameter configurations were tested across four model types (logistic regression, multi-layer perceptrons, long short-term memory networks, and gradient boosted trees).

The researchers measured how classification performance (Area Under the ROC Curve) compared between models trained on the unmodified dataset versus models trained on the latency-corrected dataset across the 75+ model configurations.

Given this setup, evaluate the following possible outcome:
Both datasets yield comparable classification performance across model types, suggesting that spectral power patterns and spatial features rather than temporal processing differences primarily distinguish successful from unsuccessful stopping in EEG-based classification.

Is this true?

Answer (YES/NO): NO